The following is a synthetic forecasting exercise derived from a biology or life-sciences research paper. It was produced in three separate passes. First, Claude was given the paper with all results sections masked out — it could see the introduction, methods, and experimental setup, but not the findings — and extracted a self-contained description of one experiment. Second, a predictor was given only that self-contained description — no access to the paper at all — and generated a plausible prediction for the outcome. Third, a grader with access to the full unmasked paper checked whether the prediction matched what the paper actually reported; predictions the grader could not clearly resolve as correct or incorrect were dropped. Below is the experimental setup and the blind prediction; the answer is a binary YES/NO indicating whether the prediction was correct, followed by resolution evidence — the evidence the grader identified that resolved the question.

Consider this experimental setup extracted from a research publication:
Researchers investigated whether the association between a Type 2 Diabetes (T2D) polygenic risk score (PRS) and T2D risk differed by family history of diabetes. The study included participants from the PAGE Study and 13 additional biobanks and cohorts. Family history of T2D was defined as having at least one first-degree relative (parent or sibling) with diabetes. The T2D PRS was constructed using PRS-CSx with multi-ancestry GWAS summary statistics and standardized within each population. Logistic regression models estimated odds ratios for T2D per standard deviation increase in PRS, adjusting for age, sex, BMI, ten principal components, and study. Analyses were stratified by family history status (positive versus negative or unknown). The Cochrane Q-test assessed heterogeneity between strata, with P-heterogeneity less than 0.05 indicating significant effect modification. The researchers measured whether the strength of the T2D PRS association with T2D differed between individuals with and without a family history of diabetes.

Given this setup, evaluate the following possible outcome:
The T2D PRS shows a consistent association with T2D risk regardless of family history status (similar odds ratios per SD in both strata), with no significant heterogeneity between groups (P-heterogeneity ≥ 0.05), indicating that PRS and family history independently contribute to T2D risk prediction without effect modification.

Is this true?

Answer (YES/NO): NO